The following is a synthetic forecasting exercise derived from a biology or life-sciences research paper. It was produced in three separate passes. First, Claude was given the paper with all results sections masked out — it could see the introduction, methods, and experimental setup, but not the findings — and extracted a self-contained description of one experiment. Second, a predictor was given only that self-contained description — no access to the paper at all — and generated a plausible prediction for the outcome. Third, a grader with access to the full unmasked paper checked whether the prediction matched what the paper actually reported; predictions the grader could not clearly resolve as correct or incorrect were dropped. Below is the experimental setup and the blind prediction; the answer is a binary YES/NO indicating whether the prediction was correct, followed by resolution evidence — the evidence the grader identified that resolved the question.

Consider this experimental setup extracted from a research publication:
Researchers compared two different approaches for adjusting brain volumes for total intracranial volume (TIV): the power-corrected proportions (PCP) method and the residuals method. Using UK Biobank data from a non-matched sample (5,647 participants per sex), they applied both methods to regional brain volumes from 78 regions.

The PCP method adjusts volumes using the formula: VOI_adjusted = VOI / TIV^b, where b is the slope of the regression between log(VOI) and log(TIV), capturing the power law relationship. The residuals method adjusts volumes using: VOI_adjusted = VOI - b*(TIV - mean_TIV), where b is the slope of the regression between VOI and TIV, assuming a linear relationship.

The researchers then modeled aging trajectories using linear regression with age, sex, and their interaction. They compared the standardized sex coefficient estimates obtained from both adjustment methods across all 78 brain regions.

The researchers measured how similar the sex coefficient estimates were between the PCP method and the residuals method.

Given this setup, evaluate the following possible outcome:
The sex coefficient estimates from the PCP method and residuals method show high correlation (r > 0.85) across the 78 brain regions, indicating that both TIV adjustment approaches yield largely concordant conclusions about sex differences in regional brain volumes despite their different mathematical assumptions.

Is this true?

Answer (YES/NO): YES